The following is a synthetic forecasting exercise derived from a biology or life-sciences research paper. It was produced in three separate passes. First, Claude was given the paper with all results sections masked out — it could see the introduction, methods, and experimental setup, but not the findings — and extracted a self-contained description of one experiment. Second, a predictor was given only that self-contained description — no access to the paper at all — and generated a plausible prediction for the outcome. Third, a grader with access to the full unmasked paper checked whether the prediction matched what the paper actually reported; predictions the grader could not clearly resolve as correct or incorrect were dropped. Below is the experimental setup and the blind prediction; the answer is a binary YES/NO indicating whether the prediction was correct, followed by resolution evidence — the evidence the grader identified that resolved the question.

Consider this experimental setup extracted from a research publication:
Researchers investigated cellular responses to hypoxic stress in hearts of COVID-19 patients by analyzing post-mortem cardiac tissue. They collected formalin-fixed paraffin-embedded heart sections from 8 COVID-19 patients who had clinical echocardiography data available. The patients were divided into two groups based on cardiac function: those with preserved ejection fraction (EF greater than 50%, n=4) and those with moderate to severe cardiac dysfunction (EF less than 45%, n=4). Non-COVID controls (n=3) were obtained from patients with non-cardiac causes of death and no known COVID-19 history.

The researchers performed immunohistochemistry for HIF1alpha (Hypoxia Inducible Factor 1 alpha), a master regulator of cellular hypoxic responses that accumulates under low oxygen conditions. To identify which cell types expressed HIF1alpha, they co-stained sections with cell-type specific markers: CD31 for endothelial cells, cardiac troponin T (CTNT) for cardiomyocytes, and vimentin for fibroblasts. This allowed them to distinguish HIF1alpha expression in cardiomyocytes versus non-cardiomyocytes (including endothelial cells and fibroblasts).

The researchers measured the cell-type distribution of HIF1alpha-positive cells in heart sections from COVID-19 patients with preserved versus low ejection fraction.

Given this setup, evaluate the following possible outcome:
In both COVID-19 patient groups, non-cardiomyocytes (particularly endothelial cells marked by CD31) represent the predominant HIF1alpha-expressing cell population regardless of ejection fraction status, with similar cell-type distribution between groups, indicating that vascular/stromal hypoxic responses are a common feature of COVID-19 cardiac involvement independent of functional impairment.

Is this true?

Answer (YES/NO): NO